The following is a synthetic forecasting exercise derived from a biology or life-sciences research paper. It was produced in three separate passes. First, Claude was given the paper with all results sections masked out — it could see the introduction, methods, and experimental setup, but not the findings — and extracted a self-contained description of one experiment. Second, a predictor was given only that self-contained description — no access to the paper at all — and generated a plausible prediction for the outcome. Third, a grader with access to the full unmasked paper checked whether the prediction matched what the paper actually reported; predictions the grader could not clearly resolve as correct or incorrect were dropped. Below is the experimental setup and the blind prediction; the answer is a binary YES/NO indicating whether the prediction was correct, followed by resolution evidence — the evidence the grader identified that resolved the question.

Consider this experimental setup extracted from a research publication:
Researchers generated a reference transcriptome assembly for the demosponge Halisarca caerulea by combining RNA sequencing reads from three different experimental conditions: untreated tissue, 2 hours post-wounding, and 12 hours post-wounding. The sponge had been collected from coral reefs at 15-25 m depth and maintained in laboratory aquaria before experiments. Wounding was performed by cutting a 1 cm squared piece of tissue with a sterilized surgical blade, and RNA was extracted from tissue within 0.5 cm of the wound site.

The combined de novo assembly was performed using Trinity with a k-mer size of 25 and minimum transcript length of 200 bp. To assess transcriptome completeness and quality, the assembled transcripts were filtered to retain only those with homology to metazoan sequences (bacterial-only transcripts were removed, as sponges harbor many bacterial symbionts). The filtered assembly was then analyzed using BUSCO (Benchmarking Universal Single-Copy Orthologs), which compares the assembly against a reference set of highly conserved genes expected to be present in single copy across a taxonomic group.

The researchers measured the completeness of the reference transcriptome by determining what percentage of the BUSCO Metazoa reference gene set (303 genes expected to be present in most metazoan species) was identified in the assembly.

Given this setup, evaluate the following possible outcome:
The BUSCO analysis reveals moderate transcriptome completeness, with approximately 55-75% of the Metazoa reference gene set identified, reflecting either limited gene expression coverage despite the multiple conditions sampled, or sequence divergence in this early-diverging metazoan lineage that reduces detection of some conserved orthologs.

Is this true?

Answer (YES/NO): NO